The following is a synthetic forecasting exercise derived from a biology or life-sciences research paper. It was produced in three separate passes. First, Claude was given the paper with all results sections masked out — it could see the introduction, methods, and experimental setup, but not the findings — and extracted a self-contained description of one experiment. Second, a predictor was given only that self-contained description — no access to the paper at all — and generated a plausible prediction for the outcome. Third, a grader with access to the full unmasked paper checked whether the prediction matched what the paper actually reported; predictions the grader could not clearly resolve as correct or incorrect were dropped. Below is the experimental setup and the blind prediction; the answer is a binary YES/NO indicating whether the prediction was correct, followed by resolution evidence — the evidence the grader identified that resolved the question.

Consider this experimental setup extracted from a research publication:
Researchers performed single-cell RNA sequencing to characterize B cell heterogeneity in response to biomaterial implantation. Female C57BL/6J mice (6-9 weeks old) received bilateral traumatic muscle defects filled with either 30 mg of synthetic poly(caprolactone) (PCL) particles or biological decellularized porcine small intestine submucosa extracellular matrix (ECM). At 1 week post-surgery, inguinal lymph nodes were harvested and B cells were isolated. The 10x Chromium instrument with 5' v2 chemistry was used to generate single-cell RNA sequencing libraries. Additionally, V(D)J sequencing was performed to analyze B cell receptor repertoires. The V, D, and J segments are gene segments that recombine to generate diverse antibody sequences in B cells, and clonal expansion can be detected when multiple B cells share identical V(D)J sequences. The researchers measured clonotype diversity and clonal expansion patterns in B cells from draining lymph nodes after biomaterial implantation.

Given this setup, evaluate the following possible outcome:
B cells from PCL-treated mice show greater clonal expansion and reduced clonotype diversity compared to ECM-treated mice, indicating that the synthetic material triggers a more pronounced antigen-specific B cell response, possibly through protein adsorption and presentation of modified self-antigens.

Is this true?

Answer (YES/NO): NO